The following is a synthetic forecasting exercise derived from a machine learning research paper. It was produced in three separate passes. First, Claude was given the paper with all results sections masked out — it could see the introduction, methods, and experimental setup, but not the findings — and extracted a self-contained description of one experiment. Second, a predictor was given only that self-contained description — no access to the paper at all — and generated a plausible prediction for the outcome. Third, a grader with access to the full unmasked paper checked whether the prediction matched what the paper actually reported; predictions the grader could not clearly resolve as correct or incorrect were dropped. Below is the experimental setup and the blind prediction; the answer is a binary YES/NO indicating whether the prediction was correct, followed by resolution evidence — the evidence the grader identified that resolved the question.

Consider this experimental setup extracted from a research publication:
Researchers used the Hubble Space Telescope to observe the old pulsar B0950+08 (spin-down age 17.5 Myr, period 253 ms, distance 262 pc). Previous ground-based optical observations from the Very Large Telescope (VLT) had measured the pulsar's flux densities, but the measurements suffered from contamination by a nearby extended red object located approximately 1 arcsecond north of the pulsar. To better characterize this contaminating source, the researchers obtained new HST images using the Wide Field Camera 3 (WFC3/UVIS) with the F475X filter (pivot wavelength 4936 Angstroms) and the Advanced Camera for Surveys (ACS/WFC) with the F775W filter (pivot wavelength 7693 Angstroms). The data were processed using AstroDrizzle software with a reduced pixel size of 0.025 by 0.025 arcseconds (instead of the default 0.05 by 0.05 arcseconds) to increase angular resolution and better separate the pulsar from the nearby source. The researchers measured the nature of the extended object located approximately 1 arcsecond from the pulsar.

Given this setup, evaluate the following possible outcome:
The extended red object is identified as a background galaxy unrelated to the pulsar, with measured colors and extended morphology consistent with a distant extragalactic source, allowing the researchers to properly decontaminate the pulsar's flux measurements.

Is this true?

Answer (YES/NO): YES